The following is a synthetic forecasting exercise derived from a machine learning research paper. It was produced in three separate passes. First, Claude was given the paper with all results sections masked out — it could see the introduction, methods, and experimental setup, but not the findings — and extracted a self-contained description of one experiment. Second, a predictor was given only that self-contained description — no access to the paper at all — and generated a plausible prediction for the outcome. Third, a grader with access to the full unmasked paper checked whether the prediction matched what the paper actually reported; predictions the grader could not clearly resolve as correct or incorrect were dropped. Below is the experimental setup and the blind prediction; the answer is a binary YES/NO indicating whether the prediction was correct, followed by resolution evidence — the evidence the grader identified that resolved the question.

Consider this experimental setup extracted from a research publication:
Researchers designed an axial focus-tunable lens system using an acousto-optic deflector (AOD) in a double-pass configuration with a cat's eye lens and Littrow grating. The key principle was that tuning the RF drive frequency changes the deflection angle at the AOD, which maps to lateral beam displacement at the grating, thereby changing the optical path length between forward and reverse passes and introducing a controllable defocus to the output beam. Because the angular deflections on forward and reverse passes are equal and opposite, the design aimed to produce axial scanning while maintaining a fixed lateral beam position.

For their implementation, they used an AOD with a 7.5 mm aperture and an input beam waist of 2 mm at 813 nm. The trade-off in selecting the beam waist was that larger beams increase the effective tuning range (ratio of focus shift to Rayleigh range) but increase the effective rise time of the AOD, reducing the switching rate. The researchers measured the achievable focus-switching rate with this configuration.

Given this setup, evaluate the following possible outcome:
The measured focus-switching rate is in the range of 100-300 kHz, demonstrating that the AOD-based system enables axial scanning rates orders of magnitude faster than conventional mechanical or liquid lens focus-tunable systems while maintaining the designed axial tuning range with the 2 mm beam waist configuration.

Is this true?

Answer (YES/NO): NO